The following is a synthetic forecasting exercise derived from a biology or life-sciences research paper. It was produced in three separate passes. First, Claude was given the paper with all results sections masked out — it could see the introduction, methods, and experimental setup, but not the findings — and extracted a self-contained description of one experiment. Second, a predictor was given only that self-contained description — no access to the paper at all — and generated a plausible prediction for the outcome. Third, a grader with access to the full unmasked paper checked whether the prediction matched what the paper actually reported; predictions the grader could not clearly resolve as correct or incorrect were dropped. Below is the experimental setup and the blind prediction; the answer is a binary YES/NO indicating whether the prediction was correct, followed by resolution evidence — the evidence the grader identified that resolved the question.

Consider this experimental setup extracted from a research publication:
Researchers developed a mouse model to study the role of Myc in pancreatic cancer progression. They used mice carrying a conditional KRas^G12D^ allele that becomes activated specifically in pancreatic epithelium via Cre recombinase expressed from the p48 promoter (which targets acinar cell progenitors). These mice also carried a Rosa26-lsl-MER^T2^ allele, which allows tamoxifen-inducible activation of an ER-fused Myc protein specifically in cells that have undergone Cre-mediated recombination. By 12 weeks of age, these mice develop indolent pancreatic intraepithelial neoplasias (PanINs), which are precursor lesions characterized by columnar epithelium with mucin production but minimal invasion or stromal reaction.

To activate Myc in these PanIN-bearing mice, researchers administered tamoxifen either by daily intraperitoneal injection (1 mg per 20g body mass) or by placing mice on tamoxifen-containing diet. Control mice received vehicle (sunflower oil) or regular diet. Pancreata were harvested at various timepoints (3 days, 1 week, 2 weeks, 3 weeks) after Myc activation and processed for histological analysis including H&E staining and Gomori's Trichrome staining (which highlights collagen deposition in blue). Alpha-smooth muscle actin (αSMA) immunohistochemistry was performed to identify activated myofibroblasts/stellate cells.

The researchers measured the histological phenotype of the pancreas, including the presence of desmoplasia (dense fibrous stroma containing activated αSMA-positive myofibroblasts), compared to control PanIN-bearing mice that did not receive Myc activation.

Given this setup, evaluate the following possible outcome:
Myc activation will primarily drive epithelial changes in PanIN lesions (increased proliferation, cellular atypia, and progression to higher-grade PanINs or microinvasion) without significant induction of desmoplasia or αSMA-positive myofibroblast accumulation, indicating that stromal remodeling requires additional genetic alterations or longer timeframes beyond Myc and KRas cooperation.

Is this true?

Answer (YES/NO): NO